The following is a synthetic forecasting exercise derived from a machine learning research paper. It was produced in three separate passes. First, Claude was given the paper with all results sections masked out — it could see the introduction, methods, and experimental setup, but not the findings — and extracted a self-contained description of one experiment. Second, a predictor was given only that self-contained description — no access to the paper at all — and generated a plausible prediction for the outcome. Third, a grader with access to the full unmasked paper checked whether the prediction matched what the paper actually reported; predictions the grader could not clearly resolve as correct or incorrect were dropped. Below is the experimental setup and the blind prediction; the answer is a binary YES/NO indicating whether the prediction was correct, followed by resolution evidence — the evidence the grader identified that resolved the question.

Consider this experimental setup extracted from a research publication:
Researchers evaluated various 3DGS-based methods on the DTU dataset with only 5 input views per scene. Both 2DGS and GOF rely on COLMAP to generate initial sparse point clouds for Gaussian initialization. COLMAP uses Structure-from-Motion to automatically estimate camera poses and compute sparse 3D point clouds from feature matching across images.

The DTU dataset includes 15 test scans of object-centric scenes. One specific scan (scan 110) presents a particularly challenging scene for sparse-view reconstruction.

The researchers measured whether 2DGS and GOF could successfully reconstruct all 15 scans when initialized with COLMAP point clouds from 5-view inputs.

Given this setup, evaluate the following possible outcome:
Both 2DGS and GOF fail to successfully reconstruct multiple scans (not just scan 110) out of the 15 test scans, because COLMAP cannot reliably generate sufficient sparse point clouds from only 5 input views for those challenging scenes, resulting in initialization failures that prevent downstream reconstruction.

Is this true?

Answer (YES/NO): NO